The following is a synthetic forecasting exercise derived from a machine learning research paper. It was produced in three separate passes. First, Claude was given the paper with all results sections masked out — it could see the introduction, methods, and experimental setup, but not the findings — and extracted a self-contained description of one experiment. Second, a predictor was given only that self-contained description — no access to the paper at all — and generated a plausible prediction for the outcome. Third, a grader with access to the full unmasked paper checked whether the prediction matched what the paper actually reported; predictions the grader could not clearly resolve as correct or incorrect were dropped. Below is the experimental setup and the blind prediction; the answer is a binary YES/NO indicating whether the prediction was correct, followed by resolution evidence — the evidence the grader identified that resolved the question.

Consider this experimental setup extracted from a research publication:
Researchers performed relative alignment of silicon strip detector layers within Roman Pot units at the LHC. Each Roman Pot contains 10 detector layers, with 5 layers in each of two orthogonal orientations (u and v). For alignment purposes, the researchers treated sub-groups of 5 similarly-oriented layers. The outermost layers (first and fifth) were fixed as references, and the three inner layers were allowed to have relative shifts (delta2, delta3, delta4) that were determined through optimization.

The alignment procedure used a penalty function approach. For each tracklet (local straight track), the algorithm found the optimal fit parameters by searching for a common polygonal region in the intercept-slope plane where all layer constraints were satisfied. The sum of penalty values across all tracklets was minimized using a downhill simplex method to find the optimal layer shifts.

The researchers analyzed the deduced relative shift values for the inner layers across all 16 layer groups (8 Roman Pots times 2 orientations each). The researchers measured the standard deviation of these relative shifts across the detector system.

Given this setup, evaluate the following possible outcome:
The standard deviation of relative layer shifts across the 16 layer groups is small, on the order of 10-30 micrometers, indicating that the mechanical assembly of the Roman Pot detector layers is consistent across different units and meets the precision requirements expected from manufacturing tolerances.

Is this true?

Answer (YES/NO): YES